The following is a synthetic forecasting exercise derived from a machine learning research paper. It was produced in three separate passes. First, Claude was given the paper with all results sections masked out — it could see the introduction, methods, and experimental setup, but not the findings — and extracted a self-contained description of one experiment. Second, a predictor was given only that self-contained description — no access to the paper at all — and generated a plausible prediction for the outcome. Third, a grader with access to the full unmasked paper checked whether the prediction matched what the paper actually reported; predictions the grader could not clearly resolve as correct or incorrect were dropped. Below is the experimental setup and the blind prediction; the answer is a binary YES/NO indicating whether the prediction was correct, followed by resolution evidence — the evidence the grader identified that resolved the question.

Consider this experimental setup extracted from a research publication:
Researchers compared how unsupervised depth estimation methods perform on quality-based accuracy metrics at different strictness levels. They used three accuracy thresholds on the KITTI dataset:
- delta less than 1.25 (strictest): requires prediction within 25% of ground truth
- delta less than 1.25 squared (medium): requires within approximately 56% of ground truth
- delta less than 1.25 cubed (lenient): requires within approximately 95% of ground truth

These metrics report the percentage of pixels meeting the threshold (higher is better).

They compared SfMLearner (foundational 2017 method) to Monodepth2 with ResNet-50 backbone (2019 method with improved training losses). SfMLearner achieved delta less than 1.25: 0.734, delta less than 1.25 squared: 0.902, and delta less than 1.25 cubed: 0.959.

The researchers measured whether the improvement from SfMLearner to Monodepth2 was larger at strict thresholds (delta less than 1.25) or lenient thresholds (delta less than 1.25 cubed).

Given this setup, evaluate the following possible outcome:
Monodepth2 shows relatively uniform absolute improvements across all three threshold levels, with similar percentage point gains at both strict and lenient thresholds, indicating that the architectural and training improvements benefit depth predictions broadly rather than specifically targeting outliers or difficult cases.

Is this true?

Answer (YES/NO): NO